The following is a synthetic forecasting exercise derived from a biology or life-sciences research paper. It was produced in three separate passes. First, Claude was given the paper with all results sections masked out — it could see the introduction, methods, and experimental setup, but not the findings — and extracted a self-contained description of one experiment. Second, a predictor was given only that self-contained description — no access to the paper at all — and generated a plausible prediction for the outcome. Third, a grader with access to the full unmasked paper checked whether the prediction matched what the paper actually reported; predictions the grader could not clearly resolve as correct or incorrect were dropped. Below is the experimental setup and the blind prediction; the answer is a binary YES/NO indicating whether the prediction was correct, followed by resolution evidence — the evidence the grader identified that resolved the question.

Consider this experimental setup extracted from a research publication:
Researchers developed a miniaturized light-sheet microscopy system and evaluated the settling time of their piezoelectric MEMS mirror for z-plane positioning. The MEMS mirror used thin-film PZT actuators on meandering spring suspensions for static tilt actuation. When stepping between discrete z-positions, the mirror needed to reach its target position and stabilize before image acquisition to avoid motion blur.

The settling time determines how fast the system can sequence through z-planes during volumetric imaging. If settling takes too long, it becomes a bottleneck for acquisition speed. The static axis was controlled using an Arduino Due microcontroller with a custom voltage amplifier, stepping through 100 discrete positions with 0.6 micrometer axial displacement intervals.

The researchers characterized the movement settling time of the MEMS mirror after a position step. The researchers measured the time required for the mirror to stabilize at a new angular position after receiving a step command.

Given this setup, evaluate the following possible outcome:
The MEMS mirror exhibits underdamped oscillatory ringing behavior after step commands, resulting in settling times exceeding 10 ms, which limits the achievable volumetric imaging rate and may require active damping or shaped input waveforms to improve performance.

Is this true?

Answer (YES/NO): NO